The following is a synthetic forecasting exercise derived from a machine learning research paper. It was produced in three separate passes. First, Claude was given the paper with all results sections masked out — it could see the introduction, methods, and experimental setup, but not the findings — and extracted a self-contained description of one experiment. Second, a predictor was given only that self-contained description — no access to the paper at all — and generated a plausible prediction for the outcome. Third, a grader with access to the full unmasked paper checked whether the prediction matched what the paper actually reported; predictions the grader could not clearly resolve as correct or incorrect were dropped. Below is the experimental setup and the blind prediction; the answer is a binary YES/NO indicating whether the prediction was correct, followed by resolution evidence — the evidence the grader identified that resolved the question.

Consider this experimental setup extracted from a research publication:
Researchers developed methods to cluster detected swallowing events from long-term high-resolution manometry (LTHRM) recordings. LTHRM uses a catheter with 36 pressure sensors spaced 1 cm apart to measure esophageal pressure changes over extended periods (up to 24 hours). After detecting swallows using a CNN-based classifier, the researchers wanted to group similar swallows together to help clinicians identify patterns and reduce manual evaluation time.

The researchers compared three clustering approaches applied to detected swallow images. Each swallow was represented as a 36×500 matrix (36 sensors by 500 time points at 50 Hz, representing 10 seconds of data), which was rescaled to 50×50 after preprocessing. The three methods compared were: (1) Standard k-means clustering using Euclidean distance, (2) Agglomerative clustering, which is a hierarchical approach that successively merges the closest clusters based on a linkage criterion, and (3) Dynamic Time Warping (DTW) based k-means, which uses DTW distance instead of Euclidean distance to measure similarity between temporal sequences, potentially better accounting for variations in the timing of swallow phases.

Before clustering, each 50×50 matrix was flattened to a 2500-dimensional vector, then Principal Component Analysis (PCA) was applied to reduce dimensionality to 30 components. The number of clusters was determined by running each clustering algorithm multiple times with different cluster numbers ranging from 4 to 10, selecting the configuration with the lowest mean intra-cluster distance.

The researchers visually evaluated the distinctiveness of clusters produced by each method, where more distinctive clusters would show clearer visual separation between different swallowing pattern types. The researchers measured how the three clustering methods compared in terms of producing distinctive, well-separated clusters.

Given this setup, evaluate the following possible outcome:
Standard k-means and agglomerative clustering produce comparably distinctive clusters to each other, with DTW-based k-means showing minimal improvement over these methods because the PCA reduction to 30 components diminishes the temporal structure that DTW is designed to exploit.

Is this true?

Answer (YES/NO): NO